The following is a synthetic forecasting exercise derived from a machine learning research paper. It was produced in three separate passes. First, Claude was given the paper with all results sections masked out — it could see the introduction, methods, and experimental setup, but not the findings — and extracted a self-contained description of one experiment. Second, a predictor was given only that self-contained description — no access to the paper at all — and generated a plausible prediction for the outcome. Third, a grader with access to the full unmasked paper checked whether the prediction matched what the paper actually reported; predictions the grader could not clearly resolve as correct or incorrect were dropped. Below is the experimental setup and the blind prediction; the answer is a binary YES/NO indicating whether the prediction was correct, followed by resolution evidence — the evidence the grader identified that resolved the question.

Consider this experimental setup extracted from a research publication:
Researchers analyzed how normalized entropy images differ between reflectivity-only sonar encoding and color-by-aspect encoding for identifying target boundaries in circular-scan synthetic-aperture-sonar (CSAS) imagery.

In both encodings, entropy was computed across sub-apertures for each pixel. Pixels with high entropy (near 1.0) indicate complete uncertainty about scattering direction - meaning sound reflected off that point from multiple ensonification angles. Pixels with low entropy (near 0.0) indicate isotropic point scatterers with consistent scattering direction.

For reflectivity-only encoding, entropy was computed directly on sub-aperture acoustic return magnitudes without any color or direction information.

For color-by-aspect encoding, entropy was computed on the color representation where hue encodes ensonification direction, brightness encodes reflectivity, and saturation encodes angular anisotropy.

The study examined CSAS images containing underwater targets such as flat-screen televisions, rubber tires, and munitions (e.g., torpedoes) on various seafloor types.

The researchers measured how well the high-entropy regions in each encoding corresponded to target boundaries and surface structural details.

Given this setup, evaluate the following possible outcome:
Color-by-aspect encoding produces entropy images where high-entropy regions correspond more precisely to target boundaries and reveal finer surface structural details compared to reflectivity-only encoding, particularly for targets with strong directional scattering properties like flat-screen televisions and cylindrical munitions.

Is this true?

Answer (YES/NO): YES